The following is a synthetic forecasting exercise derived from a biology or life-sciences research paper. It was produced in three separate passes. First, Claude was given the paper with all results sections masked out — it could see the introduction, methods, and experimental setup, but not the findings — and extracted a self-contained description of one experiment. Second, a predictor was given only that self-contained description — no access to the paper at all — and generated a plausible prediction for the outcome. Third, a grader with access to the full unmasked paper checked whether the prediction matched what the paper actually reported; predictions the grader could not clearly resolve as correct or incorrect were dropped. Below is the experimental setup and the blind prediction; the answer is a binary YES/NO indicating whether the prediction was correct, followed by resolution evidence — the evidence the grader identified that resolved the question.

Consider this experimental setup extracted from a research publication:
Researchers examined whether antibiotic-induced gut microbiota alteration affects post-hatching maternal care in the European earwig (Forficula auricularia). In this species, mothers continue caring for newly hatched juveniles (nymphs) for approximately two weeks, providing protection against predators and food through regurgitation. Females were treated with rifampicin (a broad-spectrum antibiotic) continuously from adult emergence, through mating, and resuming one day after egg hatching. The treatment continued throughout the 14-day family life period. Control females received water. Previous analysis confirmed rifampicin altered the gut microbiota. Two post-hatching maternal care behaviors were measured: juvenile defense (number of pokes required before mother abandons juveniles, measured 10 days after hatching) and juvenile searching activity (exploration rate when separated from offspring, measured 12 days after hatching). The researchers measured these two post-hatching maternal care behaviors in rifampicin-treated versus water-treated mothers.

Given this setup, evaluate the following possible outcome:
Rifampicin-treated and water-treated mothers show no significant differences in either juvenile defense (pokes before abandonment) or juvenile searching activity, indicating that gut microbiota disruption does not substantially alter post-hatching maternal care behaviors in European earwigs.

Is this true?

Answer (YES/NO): YES